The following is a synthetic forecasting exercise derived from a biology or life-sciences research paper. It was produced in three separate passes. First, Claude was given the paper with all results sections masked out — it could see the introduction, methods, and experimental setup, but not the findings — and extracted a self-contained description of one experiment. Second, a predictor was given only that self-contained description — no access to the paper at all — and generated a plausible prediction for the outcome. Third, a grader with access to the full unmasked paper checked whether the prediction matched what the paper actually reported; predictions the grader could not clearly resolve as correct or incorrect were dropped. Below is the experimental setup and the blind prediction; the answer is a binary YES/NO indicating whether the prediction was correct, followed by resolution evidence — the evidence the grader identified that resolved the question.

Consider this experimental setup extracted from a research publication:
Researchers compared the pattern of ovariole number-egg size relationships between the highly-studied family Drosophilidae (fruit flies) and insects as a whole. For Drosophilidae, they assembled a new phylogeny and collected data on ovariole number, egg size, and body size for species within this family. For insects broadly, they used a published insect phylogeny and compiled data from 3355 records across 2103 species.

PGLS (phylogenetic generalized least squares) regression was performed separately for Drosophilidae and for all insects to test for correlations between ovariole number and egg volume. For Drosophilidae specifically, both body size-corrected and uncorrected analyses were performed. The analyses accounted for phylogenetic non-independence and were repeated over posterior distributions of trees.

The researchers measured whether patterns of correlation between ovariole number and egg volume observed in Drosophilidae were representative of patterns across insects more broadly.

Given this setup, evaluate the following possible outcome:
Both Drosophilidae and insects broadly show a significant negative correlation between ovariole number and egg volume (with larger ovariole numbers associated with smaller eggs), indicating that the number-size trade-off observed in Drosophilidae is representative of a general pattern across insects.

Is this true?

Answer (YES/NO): NO